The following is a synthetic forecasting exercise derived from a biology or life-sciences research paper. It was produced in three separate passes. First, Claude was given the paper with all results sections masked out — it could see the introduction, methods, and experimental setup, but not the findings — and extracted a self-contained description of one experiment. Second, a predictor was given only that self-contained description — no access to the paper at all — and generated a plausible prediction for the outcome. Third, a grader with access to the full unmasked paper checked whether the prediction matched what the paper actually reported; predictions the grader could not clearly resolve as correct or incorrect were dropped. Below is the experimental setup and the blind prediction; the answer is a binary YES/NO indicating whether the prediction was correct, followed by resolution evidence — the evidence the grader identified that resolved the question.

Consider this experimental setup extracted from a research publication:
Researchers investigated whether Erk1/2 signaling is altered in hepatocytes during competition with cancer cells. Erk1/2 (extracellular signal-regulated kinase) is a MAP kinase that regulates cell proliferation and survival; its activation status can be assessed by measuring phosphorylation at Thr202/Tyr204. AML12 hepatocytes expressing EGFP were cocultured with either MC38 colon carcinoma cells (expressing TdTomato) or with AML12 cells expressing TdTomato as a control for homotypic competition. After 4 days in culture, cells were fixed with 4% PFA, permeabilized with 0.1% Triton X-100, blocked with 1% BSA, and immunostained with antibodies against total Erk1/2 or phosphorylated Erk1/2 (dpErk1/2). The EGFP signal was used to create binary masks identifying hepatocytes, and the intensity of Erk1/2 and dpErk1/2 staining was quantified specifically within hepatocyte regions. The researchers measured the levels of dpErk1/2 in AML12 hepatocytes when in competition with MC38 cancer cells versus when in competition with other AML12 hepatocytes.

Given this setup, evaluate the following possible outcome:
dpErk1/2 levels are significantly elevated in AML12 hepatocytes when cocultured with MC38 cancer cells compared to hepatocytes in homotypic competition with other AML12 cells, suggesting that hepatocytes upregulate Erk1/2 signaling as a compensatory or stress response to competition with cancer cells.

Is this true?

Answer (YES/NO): NO